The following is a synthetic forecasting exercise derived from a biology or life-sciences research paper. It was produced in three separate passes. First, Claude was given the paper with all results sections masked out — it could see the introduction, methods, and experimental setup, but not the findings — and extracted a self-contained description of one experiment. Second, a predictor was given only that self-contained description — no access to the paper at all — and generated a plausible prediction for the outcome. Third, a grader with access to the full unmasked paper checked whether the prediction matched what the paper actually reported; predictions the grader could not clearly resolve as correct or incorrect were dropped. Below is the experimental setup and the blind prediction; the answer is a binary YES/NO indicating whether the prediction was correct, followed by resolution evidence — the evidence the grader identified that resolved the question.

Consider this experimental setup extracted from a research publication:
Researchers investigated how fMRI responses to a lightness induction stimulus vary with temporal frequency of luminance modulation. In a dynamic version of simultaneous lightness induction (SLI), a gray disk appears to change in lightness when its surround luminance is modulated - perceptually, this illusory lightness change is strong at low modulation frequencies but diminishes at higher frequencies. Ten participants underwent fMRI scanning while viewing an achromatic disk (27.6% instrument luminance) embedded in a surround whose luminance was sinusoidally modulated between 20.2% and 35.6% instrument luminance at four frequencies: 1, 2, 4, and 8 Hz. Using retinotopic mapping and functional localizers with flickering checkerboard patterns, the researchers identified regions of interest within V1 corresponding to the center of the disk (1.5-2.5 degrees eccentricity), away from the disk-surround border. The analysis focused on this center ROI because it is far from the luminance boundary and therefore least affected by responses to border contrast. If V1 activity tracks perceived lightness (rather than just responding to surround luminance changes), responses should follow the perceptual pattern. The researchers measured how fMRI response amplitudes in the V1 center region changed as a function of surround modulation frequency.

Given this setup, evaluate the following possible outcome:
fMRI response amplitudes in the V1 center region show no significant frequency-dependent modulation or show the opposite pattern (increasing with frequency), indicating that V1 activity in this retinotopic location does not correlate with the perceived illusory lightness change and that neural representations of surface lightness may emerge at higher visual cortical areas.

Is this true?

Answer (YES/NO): NO